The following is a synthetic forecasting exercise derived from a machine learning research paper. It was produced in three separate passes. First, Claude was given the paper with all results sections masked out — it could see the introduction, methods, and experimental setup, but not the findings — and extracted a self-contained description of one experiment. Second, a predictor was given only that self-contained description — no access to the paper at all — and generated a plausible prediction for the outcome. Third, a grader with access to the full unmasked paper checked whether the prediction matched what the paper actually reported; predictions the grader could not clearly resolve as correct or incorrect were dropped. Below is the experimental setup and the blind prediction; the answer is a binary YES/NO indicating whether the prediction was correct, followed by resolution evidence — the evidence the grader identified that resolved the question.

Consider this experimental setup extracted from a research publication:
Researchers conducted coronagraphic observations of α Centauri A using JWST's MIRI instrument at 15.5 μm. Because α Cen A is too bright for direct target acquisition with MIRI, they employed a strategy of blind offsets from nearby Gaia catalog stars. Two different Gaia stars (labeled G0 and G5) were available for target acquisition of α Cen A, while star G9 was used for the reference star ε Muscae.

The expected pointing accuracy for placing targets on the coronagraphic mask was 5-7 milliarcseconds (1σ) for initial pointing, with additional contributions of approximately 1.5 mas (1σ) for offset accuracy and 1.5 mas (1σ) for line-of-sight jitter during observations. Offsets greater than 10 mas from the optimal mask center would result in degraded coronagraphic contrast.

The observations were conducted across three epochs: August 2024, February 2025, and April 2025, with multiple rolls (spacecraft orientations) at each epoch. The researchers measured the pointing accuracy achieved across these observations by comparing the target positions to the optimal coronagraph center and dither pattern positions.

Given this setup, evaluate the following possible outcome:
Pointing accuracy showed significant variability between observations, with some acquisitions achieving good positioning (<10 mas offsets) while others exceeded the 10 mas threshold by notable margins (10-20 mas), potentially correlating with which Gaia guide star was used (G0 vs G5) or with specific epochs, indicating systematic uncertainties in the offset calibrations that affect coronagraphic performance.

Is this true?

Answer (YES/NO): NO